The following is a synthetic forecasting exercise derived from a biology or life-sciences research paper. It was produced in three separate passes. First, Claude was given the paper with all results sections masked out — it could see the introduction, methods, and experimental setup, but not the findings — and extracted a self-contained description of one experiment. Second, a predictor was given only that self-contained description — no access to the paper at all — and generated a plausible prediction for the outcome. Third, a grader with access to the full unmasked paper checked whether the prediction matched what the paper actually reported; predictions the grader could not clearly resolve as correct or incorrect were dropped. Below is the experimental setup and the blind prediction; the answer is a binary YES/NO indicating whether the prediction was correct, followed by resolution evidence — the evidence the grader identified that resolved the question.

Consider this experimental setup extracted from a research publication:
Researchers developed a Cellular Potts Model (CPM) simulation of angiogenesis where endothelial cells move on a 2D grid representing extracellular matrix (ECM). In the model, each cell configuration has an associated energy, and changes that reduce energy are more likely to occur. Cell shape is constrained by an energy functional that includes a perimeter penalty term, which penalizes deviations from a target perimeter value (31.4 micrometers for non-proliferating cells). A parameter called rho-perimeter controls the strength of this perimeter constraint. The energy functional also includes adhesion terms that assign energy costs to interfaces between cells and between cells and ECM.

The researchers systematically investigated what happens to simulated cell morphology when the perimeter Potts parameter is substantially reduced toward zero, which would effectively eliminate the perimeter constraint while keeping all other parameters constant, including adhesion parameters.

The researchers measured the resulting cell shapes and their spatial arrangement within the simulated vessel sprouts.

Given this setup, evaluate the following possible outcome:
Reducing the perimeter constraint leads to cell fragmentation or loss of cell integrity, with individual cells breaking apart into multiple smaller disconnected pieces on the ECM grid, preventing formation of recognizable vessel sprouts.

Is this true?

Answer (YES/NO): NO